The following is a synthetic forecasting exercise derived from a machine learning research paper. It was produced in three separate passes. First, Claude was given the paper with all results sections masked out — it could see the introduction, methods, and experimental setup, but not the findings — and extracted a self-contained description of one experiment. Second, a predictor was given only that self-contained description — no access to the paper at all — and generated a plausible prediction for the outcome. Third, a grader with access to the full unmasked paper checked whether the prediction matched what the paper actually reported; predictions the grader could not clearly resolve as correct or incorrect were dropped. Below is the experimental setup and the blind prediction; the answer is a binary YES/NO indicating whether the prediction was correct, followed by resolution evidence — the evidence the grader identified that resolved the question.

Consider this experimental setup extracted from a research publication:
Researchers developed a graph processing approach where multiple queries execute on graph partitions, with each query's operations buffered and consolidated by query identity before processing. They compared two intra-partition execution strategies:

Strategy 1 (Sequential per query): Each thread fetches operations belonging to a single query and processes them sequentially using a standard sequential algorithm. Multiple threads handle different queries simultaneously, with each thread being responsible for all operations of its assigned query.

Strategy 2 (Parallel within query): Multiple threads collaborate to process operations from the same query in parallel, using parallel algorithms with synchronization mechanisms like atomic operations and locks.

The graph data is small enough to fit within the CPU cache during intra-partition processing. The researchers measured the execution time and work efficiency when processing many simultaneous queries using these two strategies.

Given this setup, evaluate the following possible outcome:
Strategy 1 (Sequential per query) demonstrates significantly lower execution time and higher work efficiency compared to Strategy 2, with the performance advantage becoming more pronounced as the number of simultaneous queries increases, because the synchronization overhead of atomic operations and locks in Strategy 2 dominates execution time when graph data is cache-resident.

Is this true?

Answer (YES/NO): NO